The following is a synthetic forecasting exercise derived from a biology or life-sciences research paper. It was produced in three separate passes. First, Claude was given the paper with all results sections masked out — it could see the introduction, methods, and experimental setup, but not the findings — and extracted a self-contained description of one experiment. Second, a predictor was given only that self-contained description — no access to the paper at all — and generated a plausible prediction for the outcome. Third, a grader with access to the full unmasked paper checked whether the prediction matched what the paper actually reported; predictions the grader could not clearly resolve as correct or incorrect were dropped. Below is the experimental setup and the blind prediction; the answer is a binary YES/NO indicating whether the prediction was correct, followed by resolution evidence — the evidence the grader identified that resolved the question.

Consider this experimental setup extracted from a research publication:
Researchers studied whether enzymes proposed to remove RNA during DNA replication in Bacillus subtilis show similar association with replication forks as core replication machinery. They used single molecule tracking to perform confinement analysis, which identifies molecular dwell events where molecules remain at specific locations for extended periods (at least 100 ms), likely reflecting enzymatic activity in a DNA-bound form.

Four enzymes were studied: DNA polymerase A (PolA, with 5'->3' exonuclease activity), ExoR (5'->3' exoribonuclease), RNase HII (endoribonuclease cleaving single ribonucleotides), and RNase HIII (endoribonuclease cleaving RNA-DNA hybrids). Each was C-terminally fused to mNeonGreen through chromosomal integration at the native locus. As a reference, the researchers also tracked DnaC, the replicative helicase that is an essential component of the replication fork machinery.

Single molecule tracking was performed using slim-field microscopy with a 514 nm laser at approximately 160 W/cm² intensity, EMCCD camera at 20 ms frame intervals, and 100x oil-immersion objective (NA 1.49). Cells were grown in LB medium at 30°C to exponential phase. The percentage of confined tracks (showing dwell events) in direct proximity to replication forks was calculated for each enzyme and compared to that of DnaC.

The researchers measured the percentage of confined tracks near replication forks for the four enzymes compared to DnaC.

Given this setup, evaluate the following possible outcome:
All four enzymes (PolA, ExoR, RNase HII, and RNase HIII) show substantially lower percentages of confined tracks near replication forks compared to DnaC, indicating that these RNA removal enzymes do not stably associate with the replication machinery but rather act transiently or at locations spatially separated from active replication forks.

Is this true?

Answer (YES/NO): NO